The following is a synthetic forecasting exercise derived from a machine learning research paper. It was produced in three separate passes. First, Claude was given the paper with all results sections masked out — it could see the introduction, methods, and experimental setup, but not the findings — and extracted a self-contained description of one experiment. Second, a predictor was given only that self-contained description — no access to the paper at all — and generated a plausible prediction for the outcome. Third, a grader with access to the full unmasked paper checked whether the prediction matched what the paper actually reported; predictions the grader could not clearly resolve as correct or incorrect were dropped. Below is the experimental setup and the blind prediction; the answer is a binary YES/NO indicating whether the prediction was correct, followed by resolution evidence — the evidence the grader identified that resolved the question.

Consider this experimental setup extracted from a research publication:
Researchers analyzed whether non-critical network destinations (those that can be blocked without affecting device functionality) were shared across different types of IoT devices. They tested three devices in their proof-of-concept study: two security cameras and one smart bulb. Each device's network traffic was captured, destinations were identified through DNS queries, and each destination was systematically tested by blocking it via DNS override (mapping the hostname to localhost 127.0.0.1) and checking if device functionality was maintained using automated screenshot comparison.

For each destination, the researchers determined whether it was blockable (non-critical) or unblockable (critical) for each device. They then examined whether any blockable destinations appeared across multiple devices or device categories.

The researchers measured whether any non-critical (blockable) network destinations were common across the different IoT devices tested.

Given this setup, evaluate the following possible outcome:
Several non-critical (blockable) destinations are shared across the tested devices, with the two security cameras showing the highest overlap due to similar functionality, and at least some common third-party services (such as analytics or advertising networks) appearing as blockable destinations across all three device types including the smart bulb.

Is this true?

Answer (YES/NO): NO